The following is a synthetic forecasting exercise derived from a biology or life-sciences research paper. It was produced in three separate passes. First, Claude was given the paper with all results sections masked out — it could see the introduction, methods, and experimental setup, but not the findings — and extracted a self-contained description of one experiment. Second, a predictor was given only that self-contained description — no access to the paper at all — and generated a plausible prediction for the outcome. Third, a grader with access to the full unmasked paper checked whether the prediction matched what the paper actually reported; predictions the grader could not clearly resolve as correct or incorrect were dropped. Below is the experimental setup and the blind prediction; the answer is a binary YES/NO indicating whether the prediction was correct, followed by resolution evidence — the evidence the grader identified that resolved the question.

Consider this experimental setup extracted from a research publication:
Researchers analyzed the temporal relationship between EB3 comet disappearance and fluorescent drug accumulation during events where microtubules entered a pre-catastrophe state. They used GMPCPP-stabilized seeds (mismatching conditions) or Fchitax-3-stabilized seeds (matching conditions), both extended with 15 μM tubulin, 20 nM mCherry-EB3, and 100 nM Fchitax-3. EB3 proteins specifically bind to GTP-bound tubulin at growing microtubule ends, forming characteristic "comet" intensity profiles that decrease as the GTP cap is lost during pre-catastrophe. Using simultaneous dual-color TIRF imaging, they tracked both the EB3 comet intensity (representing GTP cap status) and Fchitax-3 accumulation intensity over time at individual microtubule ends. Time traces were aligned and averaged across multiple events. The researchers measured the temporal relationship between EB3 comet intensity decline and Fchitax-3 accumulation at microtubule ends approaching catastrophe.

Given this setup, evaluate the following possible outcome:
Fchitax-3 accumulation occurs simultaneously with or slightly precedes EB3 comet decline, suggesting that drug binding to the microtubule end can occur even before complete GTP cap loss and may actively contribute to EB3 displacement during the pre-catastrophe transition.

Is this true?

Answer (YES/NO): NO